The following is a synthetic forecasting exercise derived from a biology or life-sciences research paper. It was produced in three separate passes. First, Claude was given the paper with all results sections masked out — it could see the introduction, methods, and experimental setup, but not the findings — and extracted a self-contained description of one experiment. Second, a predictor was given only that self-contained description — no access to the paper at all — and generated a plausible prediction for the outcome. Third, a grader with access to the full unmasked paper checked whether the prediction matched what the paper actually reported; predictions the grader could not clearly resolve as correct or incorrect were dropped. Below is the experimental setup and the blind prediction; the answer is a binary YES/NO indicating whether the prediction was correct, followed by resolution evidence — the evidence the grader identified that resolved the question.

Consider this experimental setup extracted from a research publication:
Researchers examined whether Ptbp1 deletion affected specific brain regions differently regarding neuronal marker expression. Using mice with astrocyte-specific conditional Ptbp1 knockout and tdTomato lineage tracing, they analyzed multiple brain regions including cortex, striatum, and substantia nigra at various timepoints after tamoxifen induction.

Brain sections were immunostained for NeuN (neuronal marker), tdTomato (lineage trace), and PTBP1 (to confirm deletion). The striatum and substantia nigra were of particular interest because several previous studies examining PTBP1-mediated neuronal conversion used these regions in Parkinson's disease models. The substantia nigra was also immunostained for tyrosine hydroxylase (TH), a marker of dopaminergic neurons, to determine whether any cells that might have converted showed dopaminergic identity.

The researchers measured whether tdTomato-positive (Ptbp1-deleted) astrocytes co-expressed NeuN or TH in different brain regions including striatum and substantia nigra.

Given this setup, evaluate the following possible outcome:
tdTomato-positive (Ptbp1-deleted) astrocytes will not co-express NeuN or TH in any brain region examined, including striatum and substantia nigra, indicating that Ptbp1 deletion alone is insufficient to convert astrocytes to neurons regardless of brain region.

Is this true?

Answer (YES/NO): YES